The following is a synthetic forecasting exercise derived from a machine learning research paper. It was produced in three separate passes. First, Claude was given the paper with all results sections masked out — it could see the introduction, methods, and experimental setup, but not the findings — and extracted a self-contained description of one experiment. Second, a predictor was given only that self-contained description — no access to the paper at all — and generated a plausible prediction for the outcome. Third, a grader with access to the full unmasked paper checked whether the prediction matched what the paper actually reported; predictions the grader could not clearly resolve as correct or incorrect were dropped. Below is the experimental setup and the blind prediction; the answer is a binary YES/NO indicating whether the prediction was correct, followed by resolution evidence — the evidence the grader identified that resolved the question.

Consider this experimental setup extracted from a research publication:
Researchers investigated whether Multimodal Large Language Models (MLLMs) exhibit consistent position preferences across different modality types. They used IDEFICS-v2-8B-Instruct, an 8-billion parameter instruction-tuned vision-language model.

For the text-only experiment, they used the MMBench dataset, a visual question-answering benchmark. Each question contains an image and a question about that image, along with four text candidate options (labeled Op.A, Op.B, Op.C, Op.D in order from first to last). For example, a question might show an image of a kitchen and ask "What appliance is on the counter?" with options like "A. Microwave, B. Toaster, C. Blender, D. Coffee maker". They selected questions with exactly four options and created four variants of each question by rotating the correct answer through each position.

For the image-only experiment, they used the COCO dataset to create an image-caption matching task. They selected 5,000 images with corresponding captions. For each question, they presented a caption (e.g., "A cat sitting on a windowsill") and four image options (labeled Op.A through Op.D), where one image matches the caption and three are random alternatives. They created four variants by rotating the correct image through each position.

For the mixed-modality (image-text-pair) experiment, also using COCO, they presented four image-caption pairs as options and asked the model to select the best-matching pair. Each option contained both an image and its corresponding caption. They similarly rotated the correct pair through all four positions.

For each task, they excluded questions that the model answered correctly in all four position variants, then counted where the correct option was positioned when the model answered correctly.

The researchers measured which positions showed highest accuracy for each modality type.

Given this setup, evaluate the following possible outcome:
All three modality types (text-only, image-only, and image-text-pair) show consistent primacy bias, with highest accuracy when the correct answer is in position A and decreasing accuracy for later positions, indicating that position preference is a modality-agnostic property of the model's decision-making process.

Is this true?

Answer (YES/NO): NO